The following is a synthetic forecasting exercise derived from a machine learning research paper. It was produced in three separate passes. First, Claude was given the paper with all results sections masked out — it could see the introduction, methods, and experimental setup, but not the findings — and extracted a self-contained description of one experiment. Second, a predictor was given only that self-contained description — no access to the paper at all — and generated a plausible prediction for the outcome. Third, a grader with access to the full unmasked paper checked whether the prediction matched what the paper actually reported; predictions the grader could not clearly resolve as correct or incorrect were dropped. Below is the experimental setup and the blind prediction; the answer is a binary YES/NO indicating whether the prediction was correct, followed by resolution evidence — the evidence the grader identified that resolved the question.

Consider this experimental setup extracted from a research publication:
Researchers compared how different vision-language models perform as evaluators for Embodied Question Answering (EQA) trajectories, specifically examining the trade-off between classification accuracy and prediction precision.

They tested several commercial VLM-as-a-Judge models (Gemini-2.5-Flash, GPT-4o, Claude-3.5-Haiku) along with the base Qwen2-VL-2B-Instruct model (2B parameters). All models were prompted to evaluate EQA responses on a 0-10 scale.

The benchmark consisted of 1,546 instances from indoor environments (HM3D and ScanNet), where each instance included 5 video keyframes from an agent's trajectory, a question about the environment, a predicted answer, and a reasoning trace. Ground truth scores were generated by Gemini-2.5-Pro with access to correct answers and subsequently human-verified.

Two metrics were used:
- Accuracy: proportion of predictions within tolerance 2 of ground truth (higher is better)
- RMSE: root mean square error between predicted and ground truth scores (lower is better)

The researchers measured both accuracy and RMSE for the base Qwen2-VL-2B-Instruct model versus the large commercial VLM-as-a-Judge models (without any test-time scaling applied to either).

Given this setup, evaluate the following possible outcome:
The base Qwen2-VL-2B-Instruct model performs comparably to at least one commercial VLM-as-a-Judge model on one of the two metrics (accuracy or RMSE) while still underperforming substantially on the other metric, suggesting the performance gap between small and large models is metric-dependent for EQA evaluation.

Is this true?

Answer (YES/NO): NO